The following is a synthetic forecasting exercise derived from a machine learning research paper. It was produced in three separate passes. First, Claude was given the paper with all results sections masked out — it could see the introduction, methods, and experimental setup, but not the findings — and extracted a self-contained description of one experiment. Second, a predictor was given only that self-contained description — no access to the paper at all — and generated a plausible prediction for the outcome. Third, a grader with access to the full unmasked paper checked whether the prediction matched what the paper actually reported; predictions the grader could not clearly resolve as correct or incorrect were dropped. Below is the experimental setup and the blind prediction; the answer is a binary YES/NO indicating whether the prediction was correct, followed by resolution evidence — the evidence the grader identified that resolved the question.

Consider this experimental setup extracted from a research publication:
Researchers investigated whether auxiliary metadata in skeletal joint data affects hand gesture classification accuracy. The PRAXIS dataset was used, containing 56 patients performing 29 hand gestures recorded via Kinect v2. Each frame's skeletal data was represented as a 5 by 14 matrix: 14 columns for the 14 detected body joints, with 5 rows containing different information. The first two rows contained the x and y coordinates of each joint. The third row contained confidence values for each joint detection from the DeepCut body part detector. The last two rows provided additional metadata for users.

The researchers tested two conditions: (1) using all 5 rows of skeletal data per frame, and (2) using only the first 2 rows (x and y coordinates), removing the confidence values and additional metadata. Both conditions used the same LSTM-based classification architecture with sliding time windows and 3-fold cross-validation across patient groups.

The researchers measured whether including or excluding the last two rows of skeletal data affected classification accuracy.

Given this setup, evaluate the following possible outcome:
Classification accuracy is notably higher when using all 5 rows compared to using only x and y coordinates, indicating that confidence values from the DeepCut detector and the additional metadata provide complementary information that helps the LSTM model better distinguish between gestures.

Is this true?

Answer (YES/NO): NO